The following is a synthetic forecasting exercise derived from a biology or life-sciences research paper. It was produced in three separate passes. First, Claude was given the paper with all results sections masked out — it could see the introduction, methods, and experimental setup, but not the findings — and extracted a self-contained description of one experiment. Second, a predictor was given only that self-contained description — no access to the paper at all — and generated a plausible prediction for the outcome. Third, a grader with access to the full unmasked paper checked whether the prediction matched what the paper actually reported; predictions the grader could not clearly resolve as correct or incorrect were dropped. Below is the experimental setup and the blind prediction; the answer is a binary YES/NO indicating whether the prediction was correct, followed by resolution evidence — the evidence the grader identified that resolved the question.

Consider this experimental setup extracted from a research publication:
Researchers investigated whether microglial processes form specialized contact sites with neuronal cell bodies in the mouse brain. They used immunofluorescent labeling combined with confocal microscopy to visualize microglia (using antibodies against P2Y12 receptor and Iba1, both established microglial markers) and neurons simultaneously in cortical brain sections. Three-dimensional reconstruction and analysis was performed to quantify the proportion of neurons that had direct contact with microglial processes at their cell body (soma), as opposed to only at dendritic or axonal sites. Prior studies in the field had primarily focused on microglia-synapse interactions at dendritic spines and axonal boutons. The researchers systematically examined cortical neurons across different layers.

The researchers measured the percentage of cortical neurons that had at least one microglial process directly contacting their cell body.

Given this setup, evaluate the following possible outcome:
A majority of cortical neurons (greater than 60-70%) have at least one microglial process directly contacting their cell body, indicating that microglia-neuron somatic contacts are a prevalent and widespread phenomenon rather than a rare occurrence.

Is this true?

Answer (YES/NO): YES